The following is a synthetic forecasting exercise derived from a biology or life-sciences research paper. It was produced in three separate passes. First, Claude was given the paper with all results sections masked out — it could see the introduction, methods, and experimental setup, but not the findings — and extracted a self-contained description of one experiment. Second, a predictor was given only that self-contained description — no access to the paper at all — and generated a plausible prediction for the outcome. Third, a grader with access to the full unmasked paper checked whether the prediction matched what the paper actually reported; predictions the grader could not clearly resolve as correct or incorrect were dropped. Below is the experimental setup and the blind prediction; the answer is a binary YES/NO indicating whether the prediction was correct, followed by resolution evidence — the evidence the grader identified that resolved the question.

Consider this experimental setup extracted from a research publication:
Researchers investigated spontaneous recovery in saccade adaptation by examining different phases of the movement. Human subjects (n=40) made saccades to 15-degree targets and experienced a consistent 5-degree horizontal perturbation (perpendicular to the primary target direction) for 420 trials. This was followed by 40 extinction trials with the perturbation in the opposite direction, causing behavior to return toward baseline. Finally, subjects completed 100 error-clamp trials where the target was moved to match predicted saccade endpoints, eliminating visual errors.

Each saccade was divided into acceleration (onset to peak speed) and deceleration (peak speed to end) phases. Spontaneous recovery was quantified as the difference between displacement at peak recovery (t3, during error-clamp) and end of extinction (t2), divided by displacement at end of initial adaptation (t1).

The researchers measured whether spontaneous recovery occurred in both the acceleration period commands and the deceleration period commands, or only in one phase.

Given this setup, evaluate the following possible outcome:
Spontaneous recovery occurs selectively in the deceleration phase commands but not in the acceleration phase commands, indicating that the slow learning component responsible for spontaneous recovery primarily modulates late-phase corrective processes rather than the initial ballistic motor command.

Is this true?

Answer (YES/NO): NO